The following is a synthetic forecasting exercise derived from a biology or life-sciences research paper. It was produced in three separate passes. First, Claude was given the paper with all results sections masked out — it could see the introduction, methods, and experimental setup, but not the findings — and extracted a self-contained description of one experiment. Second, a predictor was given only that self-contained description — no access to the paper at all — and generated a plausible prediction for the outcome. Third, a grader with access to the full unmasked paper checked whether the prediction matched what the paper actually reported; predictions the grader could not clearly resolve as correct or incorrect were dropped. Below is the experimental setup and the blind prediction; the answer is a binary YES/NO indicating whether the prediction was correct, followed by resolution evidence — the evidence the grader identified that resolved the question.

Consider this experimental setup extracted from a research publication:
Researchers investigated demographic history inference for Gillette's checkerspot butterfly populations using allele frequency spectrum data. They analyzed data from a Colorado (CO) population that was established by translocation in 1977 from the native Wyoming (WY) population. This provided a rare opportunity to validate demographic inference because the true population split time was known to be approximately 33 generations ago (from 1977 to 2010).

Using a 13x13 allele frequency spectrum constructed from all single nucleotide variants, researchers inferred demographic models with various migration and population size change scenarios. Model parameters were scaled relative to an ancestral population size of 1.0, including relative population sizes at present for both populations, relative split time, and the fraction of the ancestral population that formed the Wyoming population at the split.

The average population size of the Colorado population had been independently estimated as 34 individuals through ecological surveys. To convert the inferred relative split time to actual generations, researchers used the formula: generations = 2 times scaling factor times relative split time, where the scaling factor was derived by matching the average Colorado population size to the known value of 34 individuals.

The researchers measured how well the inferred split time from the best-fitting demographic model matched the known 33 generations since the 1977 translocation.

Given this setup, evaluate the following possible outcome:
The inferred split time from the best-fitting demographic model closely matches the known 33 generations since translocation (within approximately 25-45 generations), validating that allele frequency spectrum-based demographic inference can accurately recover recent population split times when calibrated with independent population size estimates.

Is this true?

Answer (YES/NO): YES